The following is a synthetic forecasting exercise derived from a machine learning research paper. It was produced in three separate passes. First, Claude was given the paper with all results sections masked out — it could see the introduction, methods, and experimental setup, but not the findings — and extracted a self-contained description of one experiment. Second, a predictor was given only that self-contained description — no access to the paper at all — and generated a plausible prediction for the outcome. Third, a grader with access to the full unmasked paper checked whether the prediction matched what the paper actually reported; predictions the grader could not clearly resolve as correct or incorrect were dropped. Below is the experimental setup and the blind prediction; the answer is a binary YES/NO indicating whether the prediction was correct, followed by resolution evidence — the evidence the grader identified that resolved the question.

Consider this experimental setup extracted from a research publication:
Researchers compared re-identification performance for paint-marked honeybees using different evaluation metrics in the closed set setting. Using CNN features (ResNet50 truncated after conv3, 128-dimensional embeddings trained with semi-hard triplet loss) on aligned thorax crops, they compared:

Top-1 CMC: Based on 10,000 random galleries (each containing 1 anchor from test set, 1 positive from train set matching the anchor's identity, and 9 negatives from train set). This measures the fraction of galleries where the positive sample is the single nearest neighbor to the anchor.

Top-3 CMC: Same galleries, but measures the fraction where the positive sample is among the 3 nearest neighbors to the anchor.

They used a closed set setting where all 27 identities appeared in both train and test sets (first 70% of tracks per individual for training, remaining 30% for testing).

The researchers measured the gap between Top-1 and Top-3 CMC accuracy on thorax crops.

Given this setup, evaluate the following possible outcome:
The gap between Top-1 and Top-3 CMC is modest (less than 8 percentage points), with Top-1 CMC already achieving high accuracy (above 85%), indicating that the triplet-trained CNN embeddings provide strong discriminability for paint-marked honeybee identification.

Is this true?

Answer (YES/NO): YES